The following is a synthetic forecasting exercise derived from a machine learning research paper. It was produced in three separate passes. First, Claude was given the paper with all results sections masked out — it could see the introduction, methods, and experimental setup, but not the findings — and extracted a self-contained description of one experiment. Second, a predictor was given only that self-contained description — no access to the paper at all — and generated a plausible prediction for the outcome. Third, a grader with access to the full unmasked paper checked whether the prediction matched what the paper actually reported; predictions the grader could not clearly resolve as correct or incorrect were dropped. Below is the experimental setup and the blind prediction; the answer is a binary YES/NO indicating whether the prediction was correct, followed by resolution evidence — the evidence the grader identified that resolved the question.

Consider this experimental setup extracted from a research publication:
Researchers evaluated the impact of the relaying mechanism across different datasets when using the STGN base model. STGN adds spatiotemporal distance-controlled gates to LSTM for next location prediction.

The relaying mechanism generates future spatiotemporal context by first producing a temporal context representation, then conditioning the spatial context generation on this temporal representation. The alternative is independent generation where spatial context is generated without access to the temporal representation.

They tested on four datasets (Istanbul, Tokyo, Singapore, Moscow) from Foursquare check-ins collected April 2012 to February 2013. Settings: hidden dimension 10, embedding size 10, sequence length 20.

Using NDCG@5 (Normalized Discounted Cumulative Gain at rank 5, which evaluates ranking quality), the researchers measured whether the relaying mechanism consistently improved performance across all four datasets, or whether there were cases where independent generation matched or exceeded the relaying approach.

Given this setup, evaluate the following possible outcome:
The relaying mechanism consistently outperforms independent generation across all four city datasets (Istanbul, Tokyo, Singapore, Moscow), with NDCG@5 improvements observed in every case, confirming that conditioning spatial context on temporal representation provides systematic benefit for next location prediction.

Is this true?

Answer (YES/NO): YES